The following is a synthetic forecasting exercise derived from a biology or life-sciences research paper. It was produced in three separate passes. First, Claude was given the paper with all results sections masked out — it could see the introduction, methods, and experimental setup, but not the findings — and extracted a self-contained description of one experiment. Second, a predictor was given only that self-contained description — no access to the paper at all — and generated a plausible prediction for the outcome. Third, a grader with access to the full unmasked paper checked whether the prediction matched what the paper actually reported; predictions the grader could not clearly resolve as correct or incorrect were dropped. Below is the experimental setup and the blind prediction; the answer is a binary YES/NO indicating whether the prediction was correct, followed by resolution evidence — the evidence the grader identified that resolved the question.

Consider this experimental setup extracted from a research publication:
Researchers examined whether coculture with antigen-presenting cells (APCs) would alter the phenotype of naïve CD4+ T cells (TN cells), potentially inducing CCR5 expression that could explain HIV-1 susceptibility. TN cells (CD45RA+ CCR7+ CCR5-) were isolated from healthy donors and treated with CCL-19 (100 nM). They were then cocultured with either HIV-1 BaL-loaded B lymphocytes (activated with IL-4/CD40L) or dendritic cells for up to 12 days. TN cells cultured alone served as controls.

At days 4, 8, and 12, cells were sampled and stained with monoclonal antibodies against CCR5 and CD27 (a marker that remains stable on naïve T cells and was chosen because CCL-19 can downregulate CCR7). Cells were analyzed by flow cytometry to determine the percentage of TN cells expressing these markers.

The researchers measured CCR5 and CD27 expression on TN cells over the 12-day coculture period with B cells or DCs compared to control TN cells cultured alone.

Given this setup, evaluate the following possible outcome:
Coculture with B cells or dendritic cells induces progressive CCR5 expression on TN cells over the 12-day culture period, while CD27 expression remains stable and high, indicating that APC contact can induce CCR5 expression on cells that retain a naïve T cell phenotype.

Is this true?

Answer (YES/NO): NO